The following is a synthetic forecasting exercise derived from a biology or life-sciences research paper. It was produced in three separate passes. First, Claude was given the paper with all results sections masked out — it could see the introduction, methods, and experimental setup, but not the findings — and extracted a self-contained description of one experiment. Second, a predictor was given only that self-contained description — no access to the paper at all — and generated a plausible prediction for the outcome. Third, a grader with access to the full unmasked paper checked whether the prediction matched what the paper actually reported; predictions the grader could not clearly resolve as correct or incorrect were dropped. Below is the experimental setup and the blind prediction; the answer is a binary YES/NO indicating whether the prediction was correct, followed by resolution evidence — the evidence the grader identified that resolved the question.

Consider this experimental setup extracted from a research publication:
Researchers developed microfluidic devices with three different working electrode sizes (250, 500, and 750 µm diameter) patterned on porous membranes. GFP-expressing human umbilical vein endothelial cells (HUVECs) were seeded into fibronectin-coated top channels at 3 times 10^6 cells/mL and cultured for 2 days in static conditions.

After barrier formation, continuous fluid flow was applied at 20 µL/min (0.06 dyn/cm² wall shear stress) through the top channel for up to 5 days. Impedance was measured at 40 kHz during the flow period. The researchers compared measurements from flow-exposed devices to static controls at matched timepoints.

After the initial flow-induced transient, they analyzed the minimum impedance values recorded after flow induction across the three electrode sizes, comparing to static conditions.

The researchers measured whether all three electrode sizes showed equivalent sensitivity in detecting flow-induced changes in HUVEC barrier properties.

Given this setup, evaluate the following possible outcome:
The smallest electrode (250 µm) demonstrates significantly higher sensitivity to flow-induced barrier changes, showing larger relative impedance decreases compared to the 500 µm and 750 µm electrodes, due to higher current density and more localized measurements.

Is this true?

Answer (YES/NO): NO